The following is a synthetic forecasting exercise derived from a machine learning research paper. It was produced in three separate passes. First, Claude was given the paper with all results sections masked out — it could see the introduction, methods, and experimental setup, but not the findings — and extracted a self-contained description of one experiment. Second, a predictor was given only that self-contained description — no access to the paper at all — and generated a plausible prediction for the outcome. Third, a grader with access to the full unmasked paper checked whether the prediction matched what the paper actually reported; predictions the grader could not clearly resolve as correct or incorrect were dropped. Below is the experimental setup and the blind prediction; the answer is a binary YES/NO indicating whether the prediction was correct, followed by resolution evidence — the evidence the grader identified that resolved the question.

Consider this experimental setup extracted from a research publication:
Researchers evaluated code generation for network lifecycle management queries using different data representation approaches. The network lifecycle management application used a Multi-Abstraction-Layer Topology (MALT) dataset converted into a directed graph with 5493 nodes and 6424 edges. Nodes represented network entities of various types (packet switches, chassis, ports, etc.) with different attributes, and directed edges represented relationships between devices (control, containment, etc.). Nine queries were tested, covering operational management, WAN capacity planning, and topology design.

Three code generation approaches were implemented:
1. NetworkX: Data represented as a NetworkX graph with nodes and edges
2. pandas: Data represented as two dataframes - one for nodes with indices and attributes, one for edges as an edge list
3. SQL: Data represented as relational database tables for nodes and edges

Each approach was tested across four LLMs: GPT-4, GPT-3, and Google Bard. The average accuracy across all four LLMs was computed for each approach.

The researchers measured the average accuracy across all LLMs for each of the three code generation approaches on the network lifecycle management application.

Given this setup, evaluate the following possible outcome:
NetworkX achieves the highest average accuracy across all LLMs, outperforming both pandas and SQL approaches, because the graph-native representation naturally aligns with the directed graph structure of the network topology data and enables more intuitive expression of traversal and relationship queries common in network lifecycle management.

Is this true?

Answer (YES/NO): YES